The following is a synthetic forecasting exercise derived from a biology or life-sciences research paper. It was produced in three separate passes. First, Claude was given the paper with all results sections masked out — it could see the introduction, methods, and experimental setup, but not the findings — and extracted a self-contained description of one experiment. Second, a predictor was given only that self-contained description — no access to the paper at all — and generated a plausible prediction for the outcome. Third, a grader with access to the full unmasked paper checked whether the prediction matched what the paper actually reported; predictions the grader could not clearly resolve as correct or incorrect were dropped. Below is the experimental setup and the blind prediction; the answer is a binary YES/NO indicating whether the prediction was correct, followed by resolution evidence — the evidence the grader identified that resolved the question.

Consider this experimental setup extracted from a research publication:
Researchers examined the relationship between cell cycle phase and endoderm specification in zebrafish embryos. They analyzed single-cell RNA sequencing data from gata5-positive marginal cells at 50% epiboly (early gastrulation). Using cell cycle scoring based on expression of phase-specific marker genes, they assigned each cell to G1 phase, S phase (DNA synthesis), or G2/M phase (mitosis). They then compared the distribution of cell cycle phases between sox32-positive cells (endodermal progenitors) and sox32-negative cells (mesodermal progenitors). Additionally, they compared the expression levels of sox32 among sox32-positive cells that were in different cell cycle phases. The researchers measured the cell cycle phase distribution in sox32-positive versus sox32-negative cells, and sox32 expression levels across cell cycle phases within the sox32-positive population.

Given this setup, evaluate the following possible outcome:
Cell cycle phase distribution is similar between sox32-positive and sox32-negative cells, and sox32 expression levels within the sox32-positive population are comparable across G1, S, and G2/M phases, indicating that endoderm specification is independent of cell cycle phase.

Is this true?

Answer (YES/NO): YES